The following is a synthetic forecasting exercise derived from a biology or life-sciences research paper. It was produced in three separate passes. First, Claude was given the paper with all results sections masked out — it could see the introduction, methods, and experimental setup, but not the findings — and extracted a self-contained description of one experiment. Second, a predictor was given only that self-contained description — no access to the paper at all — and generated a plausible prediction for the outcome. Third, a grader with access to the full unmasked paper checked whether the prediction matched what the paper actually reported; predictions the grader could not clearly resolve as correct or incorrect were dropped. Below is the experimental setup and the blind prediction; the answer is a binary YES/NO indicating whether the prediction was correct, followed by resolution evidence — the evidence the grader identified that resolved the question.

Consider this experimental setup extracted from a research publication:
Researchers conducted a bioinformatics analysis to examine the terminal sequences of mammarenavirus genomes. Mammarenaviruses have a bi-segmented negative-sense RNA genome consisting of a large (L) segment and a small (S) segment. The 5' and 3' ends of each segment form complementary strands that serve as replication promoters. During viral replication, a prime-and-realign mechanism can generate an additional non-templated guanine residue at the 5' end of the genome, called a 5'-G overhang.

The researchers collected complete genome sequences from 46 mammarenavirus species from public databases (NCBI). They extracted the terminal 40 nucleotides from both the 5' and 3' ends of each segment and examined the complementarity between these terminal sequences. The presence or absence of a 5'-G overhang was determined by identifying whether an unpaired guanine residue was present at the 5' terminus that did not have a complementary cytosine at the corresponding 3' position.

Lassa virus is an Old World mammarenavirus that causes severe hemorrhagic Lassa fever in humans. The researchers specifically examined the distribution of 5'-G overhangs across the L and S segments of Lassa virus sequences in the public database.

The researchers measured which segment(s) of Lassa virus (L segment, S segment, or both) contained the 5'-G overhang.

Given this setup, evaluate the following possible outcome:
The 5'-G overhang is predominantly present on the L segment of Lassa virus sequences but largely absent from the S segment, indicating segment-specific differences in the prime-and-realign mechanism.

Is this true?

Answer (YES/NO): NO